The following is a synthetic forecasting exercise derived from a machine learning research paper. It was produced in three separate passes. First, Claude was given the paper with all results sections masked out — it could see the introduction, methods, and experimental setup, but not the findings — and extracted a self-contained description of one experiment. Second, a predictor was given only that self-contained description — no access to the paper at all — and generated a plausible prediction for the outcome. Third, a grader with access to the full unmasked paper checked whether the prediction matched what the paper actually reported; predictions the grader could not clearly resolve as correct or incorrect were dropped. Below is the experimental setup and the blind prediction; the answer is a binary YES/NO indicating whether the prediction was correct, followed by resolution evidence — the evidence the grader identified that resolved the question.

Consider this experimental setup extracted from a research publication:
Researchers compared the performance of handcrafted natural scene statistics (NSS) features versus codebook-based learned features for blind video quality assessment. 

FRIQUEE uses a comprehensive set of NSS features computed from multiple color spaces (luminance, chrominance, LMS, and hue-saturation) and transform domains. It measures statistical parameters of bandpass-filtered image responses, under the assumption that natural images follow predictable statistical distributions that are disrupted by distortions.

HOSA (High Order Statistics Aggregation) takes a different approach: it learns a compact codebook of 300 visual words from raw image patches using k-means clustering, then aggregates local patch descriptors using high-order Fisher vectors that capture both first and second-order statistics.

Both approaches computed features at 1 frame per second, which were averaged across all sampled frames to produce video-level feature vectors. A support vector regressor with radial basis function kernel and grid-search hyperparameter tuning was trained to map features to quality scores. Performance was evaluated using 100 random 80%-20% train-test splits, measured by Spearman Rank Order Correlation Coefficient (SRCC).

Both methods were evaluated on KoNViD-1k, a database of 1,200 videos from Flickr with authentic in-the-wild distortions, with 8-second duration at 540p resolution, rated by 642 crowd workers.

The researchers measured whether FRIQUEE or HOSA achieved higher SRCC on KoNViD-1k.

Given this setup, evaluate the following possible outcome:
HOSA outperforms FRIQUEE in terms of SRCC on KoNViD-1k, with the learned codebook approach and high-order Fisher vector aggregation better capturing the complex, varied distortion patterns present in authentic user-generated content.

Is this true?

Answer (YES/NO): YES